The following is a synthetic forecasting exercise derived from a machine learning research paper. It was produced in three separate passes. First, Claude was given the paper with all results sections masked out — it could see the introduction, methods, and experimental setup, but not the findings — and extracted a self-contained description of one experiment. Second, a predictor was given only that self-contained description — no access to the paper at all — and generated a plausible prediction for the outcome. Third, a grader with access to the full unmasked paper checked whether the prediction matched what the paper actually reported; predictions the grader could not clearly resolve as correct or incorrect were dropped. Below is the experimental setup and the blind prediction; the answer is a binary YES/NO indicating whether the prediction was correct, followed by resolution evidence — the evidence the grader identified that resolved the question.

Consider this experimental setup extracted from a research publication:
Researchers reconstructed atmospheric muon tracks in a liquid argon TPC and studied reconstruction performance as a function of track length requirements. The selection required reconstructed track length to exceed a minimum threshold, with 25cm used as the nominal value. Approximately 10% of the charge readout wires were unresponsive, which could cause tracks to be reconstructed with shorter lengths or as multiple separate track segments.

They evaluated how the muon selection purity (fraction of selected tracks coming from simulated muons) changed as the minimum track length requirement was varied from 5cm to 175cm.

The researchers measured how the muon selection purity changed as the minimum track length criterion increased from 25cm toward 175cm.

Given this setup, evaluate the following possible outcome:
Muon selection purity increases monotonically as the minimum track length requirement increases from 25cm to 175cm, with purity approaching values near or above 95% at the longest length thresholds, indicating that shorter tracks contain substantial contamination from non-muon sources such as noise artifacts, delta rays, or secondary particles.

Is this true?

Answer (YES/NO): NO